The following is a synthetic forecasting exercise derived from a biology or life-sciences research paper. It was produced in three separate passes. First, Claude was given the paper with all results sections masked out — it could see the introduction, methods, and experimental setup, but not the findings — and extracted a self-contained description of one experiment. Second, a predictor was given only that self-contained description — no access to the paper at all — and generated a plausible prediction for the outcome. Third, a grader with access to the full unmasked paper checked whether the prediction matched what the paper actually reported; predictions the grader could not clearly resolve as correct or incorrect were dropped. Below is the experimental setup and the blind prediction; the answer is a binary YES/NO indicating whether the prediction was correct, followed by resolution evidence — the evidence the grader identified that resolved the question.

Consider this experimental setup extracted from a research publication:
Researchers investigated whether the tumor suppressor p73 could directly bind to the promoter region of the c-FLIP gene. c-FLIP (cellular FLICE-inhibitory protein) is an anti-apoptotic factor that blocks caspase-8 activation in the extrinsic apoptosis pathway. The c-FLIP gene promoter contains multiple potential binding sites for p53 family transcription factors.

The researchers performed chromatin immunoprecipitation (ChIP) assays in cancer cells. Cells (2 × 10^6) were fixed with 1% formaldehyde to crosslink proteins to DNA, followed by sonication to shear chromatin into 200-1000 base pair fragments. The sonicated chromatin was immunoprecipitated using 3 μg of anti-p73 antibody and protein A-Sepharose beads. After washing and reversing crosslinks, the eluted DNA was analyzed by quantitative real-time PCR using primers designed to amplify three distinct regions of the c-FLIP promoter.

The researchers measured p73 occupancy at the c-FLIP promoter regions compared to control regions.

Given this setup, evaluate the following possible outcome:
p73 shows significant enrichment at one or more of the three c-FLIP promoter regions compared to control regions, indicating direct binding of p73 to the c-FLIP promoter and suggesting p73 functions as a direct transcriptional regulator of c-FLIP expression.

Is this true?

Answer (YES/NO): YES